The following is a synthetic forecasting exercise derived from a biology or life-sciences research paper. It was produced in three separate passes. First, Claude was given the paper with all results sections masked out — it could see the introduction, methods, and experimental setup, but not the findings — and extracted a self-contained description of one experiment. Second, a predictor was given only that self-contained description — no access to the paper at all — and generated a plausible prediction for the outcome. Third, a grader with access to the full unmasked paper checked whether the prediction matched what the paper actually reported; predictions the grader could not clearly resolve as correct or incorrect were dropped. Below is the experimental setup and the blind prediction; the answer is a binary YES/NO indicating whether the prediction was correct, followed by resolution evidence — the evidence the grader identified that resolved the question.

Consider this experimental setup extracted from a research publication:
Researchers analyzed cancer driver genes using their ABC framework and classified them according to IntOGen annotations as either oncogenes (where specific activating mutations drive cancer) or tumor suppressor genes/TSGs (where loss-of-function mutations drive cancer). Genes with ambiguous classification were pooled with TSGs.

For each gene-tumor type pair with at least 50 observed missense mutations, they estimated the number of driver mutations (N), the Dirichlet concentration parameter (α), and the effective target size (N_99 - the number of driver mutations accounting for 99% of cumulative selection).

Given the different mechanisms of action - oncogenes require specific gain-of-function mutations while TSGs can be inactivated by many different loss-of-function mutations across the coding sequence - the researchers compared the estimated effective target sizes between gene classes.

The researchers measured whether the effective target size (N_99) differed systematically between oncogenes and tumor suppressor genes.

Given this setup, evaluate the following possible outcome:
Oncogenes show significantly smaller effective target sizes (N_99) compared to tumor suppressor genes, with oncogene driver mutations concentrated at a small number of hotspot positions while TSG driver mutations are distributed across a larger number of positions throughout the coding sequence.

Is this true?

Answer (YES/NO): YES